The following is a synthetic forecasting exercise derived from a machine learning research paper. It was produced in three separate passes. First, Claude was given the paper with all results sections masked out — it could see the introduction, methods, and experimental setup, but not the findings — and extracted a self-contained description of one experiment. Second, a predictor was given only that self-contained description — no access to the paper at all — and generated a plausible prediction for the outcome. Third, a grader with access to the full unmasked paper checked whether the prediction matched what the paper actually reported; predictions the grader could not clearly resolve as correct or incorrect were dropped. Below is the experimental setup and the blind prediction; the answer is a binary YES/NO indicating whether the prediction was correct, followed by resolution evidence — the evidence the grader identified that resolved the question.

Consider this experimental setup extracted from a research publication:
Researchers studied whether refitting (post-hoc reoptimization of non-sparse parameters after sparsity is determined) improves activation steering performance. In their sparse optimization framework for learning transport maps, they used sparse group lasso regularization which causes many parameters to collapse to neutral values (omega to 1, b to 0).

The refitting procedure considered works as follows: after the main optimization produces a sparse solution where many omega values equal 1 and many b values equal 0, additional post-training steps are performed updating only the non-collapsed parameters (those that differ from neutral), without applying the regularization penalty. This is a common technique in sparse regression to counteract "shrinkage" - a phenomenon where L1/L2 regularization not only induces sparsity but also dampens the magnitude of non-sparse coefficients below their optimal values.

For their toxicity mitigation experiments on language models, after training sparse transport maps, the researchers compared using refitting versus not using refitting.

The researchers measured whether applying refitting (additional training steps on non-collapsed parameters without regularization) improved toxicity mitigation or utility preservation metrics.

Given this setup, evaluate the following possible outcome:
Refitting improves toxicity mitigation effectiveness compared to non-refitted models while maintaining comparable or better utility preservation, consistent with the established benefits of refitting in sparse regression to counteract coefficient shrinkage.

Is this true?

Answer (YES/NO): NO